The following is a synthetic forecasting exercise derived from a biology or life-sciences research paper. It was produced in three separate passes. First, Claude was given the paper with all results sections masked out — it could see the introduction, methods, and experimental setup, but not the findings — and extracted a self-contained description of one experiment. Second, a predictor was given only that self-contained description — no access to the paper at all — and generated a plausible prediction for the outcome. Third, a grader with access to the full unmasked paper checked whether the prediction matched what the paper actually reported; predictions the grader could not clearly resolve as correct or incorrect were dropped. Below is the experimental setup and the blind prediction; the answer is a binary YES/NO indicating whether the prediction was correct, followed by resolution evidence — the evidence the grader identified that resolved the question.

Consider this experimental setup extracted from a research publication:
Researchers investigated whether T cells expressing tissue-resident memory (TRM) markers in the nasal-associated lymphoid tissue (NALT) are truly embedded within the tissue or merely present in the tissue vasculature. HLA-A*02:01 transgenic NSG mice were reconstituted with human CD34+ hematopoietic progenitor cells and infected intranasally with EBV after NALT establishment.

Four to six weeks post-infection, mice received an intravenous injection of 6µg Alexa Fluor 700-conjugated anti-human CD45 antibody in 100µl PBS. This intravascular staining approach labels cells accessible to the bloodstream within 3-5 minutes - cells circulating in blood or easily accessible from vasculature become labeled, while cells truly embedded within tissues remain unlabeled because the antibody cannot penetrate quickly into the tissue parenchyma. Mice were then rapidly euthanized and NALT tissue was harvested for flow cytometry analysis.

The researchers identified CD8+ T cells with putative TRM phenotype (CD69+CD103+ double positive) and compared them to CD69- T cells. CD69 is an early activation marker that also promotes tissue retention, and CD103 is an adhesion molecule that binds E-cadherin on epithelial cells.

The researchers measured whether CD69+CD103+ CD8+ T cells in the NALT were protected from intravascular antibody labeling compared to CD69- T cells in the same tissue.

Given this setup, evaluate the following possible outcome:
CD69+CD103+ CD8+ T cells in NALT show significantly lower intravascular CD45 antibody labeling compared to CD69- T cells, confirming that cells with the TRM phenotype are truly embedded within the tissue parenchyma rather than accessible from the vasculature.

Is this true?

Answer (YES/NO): YES